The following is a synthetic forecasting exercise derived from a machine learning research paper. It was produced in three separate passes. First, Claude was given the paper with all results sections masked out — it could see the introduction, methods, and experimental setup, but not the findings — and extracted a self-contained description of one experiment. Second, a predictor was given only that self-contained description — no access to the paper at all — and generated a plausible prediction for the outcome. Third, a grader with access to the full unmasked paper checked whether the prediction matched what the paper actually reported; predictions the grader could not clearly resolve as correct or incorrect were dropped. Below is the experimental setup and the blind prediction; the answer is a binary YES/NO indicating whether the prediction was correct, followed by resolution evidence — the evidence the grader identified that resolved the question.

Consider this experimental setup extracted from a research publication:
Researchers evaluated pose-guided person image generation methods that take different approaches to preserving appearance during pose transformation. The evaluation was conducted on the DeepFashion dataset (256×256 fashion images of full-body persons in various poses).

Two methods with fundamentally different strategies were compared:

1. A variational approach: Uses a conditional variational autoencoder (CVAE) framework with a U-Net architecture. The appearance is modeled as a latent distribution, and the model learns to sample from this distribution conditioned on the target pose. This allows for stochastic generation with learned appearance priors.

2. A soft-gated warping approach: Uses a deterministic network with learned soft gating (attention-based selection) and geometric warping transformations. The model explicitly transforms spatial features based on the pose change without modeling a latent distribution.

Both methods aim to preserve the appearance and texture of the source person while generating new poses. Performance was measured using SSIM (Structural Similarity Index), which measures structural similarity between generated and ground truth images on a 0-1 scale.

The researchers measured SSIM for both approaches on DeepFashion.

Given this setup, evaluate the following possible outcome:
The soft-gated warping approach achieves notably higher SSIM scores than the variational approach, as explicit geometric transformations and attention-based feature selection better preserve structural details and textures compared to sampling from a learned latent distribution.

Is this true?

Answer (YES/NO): NO